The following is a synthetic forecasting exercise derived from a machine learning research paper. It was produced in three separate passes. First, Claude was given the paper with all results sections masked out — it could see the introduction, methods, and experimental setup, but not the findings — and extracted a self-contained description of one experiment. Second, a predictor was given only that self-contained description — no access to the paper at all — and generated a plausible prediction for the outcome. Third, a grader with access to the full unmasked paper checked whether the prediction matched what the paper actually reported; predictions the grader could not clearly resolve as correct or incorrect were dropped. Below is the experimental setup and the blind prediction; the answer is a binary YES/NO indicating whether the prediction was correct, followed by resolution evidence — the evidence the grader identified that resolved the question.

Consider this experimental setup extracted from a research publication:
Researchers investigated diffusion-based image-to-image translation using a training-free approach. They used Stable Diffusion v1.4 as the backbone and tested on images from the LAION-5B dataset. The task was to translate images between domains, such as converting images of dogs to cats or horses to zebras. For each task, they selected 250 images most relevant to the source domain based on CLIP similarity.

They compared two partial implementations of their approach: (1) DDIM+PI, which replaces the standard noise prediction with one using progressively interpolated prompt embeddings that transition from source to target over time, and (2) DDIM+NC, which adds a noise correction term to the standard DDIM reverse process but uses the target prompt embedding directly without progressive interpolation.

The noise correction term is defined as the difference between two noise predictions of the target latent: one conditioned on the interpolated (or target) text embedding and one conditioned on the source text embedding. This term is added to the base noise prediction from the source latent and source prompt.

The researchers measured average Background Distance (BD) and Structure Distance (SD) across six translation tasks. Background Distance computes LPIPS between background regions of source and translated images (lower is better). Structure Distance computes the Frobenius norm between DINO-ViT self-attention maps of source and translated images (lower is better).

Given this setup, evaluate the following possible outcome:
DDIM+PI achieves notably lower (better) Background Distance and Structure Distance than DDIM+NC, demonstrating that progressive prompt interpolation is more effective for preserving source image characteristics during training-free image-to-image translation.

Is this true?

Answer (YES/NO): NO